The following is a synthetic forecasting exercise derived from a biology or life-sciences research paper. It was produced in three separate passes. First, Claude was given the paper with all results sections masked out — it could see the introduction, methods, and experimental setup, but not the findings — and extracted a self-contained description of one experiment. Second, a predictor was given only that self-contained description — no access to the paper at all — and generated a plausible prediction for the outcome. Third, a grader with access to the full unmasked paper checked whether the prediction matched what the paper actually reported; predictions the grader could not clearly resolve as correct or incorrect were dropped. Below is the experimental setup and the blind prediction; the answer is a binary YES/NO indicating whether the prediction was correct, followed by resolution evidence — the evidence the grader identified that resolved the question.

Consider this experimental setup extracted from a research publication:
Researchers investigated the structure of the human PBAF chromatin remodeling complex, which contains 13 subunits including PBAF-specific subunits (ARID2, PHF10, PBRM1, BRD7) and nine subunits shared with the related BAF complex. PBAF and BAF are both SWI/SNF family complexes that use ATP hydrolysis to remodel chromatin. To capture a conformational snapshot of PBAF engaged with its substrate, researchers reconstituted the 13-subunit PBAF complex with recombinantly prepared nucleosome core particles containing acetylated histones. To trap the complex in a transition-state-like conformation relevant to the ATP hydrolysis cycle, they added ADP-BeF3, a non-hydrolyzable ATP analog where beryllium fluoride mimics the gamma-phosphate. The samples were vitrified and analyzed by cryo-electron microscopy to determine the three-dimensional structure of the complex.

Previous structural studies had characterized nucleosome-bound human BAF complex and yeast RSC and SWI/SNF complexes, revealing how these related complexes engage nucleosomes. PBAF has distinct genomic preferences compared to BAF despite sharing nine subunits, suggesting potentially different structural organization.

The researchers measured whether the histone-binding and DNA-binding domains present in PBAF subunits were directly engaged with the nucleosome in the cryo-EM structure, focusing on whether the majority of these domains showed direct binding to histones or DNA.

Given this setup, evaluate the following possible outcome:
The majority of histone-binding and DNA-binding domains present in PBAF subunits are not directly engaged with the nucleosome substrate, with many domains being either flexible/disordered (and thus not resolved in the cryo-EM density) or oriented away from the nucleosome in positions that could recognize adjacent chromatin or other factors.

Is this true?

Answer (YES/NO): NO